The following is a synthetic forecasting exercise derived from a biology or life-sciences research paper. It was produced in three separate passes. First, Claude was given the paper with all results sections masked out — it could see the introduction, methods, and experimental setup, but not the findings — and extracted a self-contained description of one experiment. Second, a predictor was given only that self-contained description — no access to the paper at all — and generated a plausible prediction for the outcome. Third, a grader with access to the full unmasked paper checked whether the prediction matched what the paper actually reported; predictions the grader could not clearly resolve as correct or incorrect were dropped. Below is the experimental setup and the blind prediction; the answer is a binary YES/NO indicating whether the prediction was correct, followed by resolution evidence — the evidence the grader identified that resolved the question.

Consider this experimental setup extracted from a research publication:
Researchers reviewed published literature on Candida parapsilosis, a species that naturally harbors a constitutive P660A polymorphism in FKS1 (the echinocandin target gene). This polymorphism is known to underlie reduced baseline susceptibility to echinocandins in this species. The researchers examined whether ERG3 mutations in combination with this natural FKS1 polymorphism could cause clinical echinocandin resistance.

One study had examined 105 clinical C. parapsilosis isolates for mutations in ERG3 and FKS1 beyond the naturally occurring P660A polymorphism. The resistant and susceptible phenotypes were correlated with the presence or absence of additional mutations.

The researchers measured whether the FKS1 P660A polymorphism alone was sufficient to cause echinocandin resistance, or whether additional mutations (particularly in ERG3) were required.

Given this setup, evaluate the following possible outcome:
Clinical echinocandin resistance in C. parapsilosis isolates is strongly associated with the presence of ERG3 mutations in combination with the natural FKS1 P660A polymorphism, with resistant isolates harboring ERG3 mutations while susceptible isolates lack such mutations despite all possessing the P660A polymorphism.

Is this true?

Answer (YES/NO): NO